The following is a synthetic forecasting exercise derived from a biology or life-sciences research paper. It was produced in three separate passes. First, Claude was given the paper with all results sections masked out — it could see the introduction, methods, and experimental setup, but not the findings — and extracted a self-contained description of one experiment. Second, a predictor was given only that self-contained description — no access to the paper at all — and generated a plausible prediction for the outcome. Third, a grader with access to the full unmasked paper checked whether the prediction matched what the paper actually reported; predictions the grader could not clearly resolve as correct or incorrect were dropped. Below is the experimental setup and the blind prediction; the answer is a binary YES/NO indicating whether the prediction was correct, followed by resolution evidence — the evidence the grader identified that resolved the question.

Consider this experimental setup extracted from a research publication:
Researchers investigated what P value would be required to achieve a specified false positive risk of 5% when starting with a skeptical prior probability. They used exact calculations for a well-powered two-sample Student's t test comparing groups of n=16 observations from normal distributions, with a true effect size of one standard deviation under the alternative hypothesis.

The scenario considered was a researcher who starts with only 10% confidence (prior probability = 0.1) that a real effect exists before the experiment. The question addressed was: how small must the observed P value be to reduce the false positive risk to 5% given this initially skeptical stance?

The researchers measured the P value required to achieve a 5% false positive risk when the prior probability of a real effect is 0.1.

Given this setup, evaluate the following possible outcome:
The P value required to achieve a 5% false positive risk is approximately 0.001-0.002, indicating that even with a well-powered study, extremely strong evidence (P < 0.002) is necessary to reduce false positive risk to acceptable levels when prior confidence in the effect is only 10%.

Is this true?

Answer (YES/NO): NO